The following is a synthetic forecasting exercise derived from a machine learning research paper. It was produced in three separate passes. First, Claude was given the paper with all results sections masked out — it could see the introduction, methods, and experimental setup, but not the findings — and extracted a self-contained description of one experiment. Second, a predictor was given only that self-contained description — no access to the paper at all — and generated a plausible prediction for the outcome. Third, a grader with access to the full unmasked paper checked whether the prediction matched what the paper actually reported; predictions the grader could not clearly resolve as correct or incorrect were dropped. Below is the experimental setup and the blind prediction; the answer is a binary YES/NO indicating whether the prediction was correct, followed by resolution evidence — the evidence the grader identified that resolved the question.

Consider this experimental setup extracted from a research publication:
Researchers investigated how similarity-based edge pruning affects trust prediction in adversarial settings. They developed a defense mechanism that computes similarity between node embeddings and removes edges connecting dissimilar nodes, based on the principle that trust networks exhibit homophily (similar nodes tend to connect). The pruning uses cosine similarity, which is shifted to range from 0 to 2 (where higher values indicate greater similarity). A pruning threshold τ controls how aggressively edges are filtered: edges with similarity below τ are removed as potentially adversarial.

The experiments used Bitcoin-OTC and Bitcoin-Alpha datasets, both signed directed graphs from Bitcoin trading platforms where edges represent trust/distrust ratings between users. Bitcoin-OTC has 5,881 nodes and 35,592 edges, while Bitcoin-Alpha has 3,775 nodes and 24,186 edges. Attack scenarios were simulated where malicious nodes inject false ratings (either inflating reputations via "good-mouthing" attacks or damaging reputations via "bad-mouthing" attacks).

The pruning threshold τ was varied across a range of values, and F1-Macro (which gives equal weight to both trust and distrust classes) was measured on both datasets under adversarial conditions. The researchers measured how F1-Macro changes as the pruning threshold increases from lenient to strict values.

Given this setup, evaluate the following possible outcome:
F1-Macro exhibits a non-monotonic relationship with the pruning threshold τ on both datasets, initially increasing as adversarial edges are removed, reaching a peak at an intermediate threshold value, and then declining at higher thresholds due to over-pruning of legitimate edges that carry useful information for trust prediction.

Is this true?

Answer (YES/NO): YES